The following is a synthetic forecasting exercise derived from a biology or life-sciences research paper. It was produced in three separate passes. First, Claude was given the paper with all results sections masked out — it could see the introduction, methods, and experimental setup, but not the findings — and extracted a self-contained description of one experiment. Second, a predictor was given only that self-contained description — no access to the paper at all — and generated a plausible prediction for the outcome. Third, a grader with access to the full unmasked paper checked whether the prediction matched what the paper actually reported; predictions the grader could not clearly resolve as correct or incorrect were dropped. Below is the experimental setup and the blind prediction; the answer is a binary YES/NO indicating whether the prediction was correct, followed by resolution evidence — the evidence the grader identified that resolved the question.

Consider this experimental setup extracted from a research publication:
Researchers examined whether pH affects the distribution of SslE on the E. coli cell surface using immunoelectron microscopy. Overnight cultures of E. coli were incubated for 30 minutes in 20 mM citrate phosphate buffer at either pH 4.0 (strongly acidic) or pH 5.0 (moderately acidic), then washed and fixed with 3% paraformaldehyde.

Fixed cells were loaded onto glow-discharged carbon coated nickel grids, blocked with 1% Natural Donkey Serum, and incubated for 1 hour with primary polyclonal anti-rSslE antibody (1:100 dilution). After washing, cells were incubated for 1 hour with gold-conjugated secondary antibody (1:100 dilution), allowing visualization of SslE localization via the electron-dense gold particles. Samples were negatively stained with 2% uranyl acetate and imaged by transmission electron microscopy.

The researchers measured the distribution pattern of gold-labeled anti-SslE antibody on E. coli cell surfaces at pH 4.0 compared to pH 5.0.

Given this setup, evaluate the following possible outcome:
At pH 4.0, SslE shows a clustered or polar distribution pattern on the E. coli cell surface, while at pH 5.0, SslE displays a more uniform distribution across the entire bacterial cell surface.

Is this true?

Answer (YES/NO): NO